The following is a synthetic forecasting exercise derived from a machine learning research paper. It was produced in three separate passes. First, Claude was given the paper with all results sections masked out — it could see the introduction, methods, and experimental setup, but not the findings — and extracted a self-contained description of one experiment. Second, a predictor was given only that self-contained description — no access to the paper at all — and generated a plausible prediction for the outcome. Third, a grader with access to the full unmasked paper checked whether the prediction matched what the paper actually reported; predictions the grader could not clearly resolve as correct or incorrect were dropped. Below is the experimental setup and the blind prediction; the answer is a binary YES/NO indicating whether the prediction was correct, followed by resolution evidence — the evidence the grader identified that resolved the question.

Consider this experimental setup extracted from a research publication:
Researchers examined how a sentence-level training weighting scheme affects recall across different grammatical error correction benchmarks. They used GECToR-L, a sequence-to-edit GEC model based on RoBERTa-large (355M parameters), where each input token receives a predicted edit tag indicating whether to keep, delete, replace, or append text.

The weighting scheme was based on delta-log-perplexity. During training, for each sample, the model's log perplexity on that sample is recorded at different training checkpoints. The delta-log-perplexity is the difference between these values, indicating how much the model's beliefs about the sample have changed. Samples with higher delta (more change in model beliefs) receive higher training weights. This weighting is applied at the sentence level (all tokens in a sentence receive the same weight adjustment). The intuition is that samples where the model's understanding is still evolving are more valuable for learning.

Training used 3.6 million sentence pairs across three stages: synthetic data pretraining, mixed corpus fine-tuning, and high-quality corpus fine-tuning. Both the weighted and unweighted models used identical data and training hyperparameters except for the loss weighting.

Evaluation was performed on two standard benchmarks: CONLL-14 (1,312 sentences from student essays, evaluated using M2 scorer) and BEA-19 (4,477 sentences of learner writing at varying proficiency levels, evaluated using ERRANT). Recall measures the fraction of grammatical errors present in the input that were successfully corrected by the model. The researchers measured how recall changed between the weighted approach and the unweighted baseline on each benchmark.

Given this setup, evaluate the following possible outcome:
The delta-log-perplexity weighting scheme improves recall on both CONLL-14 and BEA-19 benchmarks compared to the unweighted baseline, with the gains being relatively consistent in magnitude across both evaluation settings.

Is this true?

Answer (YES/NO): NO